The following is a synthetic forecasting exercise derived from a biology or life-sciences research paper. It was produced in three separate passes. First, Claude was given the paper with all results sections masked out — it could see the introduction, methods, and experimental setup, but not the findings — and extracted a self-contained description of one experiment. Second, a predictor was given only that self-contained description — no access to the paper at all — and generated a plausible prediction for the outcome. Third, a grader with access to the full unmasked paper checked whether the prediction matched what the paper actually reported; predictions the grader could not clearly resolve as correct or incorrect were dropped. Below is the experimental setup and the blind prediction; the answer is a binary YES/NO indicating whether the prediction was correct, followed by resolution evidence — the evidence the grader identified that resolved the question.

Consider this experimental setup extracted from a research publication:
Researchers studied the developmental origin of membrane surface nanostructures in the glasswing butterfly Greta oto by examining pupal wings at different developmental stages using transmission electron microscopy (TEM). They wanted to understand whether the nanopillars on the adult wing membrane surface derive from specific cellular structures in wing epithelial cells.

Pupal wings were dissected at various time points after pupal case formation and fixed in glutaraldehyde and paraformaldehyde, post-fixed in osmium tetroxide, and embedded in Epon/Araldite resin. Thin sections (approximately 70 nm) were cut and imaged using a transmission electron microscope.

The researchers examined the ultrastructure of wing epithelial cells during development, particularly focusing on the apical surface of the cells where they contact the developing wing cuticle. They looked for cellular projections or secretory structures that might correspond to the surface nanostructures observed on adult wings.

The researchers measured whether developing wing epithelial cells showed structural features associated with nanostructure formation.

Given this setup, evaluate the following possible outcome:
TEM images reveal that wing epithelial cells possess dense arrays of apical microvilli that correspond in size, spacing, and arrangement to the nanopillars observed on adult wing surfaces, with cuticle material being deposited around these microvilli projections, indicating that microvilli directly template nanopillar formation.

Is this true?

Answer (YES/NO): NO